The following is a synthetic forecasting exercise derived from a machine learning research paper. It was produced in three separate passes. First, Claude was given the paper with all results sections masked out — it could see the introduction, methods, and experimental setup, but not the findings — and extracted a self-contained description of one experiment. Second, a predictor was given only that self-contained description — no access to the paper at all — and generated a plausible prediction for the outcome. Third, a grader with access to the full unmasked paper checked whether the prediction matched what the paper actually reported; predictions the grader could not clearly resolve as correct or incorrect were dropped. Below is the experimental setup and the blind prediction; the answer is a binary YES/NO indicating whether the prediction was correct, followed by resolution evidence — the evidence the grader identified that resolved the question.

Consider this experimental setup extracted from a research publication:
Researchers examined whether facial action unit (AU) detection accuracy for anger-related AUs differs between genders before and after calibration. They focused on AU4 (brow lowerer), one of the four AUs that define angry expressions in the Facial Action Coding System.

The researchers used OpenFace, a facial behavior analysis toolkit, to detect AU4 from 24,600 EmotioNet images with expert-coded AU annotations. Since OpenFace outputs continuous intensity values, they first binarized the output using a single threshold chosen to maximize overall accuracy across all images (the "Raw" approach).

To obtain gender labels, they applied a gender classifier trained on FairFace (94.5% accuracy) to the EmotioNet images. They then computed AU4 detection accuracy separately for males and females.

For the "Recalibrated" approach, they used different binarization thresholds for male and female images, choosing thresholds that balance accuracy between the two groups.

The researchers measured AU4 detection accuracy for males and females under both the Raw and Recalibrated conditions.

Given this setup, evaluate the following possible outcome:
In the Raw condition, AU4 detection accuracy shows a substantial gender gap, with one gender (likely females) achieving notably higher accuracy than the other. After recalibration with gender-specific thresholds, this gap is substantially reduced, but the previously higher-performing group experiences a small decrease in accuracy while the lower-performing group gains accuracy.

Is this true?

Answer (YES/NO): NO